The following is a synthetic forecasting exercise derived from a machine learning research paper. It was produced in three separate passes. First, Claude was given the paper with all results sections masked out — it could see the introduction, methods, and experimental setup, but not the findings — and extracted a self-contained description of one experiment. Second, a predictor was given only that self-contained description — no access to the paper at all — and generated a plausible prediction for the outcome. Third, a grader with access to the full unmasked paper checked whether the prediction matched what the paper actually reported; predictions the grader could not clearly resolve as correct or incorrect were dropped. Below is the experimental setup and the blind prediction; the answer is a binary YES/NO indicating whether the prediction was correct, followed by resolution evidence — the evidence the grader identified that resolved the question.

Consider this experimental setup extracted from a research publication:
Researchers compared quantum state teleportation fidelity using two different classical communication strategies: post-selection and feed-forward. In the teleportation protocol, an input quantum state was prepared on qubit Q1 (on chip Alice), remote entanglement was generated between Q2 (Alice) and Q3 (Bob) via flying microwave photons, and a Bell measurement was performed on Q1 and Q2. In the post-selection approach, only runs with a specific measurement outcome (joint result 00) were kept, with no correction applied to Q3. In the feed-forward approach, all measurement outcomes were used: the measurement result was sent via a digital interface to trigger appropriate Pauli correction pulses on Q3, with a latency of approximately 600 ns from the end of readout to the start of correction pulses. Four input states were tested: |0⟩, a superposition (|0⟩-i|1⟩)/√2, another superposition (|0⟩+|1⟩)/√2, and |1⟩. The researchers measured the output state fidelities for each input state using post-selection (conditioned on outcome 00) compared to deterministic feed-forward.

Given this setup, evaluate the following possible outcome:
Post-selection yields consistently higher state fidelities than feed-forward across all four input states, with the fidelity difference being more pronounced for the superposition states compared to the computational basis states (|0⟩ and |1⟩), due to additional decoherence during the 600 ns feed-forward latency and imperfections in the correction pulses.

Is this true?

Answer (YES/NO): NO